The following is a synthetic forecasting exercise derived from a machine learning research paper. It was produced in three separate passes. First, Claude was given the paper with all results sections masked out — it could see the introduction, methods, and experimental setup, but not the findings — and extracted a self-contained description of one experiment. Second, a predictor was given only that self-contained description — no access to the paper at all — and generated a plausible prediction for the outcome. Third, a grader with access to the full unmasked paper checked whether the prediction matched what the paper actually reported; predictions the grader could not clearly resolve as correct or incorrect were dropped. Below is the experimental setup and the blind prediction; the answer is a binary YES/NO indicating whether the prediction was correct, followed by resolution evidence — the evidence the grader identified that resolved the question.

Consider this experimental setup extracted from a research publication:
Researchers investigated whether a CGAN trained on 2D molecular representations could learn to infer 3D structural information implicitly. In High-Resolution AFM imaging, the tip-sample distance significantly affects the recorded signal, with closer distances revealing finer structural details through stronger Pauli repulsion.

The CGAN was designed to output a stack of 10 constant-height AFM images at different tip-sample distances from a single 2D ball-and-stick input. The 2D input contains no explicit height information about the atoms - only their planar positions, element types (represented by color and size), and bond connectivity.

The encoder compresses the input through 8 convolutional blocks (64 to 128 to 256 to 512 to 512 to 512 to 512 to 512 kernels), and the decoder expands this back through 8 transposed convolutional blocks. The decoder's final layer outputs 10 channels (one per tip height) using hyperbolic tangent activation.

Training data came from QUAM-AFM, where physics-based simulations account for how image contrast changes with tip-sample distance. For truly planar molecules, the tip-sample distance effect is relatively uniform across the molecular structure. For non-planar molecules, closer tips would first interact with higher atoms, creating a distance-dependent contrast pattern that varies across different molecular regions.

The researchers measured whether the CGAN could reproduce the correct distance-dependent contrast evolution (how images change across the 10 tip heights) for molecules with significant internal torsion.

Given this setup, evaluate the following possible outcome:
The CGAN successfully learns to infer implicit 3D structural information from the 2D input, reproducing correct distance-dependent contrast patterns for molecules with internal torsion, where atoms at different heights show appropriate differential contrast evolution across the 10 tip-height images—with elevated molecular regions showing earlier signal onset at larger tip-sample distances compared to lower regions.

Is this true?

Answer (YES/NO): NO